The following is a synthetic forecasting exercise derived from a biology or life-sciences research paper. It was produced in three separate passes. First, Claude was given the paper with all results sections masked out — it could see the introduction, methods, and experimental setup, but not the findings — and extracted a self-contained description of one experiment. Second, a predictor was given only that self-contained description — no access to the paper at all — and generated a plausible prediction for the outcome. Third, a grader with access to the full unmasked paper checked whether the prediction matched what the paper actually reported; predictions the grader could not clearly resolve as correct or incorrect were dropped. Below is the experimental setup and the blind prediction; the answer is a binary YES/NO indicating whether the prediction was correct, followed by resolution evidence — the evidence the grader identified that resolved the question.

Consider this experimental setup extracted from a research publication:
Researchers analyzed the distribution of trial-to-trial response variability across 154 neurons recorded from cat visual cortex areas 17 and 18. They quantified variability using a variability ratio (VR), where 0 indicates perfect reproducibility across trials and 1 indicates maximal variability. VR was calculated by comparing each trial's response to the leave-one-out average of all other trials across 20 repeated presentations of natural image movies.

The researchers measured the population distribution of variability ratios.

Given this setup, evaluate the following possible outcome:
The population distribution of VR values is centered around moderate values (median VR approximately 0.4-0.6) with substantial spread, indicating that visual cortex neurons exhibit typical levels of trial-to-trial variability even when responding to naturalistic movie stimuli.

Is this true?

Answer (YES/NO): NO